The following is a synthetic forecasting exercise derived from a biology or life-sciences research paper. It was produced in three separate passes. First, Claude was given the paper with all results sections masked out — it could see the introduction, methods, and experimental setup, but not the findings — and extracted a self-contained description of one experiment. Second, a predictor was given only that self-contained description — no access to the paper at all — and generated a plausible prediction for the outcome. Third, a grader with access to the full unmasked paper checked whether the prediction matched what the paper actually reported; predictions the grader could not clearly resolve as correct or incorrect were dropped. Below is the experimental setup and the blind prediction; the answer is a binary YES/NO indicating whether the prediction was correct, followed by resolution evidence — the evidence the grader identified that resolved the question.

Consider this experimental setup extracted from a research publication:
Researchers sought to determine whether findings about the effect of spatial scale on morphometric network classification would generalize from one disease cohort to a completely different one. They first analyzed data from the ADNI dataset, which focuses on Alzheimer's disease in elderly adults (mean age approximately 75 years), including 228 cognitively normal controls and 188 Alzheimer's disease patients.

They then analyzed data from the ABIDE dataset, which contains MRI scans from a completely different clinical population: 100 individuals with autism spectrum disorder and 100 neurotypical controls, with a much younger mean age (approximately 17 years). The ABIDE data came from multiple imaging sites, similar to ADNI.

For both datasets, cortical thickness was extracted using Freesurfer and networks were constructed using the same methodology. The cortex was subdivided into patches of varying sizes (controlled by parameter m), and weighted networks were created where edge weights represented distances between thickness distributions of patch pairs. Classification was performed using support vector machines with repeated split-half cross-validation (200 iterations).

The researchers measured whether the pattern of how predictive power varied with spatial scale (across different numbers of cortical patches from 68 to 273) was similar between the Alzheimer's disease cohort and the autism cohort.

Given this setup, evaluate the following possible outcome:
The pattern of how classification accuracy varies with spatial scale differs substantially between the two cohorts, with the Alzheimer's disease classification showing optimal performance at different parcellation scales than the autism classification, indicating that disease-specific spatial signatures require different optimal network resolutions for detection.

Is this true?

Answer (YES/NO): NO